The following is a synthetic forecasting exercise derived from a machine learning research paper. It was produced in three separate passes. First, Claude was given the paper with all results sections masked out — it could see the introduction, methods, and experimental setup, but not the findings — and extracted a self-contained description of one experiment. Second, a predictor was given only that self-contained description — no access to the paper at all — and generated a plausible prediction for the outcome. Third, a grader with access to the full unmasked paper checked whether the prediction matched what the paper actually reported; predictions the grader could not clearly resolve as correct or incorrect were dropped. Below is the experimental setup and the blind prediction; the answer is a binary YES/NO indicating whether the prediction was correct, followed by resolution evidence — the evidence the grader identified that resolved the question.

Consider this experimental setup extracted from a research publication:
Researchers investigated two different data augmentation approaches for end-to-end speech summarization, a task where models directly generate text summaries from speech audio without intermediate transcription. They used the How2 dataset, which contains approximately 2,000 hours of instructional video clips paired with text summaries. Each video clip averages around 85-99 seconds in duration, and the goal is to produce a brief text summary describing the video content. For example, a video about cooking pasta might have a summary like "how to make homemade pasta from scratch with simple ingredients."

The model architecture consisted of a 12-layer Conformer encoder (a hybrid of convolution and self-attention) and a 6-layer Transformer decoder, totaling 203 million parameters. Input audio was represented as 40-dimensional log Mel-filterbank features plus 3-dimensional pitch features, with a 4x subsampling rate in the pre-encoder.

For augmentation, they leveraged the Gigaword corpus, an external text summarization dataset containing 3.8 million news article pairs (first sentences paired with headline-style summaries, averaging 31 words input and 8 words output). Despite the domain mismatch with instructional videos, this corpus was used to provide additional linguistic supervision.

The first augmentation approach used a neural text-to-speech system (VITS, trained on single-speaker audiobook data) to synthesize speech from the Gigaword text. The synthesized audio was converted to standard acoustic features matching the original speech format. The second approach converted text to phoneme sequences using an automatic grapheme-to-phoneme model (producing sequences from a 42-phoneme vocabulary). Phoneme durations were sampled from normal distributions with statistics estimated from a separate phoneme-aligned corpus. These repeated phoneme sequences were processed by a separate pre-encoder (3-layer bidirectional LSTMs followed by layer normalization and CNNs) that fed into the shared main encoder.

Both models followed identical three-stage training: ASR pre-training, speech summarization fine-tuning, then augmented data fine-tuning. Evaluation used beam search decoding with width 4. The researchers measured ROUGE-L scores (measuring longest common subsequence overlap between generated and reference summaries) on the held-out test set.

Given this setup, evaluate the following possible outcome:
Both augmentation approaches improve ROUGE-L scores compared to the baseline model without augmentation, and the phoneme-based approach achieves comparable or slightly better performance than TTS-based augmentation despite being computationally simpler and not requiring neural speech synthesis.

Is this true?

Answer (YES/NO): NO